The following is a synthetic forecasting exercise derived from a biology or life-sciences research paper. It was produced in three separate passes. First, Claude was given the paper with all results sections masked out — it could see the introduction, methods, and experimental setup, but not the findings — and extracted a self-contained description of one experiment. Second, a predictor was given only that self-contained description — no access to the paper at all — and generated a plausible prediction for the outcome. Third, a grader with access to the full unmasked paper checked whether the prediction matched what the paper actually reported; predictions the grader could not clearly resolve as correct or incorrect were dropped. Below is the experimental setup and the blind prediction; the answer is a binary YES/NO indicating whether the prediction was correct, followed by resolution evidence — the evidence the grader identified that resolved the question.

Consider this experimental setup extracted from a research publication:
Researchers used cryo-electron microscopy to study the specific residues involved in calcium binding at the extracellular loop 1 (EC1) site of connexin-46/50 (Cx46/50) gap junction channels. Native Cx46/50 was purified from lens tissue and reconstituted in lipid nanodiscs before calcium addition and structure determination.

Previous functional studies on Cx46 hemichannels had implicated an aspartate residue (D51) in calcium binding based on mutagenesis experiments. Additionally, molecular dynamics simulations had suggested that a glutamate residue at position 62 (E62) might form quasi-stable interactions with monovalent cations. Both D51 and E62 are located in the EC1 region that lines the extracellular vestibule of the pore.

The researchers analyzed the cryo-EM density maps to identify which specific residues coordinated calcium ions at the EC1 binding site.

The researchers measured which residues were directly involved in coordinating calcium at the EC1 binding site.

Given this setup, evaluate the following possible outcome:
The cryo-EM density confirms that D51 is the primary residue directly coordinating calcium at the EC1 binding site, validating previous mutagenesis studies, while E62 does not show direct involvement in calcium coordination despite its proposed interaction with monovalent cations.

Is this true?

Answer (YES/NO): NO